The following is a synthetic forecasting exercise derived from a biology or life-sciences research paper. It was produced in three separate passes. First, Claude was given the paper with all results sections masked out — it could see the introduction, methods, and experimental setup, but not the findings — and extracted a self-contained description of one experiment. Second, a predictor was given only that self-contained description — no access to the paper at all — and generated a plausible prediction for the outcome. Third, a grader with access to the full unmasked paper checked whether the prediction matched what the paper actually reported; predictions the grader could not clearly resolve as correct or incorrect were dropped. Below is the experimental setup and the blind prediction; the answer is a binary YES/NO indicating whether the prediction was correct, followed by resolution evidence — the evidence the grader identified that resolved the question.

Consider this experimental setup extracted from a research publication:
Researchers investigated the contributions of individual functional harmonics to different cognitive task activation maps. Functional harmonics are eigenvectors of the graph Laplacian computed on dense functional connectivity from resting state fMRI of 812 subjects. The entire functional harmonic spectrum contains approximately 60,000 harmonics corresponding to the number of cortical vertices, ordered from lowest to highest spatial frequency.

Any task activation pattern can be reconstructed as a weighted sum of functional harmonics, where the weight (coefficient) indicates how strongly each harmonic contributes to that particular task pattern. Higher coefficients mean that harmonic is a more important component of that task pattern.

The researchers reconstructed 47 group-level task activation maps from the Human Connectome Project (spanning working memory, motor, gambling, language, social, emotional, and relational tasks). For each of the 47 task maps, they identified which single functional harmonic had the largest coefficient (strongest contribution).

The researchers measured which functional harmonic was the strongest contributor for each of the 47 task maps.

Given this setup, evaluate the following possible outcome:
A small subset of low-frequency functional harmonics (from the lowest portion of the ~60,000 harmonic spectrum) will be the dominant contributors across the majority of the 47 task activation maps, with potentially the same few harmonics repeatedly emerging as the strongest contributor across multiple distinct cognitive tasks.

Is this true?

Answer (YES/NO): YES